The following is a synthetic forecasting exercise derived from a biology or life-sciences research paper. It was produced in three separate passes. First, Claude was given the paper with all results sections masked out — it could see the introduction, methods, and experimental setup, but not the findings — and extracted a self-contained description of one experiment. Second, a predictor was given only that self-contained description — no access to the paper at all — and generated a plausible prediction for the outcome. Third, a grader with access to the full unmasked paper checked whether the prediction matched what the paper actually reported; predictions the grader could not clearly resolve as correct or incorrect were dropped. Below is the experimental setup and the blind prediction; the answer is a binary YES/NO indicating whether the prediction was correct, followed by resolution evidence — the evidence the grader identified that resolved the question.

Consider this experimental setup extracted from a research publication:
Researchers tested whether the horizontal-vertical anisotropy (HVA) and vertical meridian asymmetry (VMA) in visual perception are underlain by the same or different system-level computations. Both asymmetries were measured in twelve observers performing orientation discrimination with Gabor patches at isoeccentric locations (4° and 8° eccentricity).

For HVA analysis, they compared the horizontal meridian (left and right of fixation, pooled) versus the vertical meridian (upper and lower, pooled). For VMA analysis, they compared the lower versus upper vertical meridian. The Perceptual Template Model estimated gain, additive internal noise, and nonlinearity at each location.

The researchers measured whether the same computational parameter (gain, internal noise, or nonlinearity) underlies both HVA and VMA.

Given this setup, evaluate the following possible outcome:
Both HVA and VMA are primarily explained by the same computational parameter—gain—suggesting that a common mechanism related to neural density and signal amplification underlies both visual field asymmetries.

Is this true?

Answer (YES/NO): YES